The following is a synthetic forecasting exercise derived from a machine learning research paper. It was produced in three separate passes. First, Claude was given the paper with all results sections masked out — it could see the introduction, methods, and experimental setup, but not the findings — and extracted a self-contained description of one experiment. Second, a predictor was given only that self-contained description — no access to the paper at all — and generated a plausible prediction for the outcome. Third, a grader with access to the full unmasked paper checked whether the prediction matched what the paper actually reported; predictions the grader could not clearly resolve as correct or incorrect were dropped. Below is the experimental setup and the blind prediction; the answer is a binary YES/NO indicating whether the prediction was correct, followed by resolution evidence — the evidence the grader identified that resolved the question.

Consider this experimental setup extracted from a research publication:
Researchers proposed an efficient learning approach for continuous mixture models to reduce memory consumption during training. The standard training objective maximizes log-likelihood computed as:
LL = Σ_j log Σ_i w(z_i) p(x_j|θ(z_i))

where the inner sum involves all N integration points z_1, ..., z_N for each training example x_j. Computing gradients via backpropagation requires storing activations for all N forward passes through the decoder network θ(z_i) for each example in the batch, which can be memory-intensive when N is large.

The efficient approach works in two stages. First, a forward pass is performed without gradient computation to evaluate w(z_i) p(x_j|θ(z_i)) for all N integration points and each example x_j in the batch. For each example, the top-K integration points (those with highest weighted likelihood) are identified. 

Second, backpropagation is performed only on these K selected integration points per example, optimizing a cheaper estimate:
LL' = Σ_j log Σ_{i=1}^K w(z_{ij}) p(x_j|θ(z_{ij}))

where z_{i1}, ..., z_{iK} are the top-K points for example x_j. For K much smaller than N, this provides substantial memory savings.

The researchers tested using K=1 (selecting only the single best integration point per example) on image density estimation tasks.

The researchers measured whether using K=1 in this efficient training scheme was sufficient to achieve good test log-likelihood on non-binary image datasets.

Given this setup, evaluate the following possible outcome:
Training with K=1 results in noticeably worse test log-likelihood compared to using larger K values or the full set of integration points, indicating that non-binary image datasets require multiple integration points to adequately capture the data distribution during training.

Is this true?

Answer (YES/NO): NO